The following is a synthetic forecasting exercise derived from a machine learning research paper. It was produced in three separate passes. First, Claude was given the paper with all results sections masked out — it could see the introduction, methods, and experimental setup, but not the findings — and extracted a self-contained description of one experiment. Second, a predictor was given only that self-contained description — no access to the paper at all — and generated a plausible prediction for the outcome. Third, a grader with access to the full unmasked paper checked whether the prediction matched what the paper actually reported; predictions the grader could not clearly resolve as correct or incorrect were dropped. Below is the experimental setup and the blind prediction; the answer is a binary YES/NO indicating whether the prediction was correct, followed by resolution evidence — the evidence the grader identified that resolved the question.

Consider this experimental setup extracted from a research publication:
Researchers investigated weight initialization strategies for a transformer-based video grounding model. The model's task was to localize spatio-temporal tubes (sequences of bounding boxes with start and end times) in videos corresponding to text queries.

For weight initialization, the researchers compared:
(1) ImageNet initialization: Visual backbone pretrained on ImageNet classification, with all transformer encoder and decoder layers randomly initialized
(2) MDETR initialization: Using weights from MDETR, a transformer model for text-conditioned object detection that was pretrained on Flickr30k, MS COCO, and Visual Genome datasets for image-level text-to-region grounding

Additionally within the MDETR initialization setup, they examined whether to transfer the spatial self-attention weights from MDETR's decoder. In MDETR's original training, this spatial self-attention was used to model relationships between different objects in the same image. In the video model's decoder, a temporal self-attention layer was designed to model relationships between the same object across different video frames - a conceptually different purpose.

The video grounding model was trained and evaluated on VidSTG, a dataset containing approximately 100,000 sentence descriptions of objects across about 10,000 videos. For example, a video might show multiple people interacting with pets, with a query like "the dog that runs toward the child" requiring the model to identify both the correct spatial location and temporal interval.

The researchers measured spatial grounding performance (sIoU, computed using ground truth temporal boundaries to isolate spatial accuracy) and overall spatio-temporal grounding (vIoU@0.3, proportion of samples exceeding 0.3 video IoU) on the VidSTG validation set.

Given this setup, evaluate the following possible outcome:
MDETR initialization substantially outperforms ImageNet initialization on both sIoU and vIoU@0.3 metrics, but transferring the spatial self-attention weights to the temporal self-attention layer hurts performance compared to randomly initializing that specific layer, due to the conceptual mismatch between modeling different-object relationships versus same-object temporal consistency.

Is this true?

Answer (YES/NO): NO